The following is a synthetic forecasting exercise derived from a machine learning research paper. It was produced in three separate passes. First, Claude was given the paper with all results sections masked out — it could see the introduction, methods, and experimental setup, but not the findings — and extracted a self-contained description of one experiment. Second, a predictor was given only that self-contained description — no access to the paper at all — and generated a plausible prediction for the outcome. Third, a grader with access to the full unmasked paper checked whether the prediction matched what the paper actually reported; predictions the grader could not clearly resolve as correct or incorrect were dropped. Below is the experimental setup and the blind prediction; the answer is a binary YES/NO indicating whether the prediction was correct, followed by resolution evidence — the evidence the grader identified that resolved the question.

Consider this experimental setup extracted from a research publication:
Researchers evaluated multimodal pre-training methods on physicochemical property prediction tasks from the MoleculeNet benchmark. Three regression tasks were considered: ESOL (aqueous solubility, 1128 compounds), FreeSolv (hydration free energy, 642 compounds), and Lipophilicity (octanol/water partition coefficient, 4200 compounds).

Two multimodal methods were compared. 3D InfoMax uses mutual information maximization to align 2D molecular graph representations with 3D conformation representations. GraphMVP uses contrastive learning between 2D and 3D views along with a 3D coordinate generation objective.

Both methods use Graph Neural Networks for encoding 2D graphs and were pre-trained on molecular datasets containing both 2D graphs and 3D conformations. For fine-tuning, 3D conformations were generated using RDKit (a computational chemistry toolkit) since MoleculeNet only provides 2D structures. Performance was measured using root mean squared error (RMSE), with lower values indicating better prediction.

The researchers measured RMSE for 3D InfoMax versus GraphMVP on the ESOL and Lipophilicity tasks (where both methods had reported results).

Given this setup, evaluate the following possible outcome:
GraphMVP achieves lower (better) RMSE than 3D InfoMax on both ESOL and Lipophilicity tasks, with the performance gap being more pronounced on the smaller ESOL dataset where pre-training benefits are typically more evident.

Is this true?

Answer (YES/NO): NO